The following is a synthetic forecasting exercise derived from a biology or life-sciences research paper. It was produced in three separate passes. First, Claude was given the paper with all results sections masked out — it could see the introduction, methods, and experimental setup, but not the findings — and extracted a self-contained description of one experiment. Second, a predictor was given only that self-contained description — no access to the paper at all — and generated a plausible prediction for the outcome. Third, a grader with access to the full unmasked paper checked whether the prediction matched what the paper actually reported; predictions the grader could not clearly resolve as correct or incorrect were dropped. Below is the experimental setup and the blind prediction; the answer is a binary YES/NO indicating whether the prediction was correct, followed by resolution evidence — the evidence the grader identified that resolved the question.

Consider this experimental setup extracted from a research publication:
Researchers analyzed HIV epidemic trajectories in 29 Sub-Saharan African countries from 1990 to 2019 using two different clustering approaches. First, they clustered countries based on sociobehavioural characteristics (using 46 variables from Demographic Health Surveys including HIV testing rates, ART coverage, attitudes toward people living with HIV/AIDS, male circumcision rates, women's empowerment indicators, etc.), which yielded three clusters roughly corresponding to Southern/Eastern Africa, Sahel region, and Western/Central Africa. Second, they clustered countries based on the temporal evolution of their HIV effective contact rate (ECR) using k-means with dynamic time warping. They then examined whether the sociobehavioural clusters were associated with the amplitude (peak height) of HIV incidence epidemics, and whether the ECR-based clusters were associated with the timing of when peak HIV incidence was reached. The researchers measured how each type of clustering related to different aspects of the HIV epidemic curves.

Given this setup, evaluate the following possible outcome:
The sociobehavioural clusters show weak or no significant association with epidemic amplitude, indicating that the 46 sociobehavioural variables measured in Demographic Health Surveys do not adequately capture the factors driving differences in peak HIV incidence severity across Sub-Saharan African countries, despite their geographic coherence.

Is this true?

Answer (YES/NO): NO